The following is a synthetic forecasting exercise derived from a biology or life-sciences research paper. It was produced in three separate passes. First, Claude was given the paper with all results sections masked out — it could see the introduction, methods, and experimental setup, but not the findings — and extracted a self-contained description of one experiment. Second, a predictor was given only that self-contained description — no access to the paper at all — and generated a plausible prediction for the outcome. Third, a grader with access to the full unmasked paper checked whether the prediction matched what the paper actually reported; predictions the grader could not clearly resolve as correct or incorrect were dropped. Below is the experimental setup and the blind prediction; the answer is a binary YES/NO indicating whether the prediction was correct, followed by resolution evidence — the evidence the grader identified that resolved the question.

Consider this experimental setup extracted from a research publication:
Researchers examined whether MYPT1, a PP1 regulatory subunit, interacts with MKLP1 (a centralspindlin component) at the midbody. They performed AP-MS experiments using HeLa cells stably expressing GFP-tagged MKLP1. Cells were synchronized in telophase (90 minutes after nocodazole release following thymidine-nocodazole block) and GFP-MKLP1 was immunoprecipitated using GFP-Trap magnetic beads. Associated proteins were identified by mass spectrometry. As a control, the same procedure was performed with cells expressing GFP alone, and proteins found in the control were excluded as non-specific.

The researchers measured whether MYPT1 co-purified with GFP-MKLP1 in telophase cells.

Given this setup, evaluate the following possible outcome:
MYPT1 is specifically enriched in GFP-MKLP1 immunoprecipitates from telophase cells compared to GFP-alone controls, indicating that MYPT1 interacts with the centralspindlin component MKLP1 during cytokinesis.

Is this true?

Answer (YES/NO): NO